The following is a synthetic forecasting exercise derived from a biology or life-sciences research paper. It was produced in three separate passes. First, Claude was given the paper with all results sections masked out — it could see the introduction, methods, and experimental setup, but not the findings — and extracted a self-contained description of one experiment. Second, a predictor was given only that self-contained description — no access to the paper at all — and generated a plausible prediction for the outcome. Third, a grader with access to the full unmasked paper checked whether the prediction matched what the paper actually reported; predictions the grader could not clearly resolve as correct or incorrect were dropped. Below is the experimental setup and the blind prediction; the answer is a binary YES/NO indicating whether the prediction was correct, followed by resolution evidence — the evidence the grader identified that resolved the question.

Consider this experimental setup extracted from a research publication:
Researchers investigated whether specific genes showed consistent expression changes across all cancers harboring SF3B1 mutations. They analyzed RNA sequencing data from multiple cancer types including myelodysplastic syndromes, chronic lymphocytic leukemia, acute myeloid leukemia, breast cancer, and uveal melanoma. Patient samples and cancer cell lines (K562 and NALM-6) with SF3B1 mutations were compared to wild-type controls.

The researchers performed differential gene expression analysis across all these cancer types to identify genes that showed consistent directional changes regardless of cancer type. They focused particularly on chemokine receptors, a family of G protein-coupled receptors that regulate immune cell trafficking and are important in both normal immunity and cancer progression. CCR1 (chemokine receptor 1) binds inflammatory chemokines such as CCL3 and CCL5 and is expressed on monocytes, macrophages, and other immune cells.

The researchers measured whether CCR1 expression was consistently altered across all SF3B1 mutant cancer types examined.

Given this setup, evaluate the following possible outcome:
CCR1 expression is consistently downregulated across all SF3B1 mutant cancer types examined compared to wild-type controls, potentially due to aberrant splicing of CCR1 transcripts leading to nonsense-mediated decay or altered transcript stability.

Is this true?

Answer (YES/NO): NO